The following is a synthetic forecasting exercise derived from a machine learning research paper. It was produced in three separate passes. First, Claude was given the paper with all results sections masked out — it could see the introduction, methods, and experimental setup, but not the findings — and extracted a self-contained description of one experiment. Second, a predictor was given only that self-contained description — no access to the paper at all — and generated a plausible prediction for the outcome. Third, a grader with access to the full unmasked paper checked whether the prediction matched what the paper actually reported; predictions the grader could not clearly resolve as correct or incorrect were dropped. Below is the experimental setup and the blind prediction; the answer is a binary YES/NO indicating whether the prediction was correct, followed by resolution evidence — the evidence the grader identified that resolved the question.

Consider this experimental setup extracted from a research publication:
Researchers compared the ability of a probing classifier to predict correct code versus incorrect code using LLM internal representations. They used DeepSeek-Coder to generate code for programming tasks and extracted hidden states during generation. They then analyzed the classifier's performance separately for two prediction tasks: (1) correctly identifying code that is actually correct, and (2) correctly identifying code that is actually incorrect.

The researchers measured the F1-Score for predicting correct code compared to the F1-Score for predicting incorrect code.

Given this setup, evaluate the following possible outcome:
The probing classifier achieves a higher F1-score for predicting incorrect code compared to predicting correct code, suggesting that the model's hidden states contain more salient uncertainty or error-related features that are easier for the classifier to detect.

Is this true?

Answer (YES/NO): YES